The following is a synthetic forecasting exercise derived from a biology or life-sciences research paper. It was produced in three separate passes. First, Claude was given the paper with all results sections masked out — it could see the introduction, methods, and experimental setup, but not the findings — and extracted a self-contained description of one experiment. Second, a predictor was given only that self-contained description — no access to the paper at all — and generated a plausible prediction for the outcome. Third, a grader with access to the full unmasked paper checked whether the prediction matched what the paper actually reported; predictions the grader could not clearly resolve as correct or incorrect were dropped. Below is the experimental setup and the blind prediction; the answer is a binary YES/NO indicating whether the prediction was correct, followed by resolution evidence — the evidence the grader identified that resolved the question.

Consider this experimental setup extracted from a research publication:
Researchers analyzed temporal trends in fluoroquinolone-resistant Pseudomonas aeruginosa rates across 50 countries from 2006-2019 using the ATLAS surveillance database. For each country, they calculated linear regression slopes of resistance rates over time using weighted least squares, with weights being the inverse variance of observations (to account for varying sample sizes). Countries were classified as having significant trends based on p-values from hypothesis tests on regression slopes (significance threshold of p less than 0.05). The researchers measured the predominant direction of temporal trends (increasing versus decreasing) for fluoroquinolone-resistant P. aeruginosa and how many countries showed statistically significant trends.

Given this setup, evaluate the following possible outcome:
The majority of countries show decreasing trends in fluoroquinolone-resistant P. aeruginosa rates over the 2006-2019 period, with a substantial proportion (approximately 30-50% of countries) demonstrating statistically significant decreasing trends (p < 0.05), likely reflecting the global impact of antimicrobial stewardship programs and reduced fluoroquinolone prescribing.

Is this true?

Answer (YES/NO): YES